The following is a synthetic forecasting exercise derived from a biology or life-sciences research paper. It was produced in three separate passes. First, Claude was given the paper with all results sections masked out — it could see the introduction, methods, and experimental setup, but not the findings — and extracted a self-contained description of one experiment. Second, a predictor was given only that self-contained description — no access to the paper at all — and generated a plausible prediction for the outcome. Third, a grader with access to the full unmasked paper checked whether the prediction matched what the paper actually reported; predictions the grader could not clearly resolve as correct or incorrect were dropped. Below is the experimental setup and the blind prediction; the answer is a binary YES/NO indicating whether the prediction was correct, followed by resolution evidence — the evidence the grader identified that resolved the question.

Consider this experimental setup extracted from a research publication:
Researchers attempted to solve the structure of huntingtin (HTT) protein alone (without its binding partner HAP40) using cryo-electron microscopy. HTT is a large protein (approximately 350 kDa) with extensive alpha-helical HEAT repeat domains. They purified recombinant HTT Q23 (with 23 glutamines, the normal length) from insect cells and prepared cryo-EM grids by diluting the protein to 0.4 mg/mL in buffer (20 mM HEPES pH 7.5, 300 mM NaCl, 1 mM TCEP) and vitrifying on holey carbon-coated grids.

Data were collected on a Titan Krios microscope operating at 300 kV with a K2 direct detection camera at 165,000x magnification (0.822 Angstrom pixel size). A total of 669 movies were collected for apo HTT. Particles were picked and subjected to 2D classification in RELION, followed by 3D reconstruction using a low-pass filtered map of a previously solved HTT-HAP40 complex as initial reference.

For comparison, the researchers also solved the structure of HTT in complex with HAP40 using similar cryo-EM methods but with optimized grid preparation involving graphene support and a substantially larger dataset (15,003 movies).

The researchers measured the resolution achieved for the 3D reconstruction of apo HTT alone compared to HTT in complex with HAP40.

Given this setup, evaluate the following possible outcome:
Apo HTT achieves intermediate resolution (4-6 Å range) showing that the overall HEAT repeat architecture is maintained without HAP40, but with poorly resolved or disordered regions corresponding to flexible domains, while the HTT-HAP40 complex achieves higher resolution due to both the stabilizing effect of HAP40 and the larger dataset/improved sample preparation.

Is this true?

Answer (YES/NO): NO